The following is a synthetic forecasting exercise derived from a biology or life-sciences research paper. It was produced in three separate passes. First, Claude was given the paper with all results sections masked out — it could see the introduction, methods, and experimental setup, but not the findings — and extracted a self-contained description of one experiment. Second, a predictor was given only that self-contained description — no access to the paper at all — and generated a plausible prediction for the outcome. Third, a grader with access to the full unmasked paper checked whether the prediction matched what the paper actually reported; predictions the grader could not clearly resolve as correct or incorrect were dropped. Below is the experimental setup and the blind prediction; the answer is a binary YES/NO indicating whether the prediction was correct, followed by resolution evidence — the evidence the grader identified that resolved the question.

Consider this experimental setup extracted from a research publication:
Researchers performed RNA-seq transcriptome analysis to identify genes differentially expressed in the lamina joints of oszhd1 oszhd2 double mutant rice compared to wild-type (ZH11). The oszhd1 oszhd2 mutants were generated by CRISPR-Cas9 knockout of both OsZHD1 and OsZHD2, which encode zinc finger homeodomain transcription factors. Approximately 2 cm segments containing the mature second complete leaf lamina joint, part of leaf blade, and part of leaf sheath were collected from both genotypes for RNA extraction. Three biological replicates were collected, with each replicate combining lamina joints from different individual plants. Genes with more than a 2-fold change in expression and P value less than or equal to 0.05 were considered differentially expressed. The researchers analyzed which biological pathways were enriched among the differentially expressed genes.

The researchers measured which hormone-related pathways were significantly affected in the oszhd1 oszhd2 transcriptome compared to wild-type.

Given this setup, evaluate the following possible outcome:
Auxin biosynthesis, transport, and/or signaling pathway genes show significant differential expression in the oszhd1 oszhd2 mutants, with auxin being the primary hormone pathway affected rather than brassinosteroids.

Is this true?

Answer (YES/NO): YES